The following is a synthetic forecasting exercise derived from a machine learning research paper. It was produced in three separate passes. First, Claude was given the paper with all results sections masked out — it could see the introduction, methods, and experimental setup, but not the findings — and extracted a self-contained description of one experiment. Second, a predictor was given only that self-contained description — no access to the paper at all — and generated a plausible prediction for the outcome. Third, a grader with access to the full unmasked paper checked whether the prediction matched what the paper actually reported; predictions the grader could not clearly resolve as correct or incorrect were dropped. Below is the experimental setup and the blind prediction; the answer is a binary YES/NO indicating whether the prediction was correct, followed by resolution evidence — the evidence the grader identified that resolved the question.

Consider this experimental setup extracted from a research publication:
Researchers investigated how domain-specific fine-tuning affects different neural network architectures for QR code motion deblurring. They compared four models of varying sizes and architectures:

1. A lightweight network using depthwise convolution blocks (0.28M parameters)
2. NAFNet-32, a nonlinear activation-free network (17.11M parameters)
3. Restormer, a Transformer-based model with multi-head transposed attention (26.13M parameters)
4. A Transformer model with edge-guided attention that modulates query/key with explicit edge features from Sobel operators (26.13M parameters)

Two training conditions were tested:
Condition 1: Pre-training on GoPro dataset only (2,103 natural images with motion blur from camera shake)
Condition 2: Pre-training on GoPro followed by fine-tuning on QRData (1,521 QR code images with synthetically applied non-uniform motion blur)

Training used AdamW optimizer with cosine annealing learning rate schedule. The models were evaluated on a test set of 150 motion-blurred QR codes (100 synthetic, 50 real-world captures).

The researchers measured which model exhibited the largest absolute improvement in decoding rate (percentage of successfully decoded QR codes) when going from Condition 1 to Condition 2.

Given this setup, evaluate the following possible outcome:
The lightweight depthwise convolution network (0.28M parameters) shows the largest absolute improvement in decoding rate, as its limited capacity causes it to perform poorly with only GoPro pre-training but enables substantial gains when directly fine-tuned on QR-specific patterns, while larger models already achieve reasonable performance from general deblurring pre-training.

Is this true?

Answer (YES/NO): NO